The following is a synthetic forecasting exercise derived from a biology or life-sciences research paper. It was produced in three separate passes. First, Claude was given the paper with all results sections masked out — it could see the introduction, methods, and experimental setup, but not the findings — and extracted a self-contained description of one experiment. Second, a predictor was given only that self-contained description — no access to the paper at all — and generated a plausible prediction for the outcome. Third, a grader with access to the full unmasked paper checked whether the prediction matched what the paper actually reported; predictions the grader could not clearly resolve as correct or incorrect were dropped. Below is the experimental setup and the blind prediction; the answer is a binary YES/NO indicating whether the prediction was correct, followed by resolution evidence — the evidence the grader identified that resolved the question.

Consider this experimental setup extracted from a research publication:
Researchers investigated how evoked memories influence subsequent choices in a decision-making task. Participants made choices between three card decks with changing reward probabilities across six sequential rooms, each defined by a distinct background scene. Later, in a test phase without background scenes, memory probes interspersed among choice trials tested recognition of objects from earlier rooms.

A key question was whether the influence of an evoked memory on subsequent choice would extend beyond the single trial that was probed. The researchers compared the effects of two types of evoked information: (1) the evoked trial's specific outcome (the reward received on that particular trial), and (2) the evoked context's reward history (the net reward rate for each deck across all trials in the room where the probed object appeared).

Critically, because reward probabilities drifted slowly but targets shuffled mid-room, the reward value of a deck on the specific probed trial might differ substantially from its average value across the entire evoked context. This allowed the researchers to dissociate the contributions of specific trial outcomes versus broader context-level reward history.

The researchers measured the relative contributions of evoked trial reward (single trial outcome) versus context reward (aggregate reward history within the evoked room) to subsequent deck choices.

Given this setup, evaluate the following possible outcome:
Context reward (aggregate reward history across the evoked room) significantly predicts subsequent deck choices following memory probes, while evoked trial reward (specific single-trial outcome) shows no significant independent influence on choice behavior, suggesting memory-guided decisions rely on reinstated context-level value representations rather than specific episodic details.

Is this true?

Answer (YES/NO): NO